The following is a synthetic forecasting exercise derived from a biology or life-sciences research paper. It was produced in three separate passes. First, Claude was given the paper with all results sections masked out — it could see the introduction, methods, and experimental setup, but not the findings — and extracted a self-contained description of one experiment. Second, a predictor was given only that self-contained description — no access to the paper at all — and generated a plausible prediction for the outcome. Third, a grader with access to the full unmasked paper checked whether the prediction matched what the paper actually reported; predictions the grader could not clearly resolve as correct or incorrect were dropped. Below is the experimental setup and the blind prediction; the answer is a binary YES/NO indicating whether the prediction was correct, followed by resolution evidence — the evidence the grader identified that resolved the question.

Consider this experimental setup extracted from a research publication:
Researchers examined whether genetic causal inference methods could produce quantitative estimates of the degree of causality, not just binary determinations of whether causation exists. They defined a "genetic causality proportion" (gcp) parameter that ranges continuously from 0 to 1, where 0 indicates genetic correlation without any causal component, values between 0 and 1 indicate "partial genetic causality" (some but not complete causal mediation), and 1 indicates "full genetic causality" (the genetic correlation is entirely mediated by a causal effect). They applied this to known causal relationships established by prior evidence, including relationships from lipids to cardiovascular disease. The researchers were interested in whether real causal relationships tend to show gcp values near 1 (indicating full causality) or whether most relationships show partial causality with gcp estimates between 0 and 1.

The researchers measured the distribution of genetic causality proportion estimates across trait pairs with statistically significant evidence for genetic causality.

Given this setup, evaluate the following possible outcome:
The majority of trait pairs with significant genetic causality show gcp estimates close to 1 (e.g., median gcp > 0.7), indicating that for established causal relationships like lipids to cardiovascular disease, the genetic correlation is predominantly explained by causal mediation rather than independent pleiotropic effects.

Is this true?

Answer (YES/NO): NO